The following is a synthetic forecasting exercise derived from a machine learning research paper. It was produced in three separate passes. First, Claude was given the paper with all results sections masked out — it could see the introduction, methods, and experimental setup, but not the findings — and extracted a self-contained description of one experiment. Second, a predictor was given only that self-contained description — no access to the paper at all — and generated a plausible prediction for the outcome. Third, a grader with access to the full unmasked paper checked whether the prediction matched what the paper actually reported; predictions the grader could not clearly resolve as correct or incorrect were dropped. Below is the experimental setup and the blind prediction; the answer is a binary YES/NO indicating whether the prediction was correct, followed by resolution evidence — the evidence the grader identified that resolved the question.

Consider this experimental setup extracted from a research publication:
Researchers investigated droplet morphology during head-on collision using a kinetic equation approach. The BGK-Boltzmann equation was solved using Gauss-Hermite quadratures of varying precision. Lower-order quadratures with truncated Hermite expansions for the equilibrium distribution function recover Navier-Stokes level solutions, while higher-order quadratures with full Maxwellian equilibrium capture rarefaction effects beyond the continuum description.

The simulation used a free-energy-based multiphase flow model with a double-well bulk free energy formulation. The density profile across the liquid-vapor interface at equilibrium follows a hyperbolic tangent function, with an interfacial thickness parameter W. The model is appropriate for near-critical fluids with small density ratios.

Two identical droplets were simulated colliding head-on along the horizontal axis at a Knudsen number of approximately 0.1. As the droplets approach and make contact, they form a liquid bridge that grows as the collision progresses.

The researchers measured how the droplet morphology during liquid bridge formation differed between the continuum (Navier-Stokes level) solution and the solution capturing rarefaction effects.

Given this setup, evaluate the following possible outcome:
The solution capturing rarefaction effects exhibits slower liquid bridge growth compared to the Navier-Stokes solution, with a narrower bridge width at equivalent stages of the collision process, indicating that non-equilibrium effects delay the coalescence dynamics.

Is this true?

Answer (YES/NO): NO